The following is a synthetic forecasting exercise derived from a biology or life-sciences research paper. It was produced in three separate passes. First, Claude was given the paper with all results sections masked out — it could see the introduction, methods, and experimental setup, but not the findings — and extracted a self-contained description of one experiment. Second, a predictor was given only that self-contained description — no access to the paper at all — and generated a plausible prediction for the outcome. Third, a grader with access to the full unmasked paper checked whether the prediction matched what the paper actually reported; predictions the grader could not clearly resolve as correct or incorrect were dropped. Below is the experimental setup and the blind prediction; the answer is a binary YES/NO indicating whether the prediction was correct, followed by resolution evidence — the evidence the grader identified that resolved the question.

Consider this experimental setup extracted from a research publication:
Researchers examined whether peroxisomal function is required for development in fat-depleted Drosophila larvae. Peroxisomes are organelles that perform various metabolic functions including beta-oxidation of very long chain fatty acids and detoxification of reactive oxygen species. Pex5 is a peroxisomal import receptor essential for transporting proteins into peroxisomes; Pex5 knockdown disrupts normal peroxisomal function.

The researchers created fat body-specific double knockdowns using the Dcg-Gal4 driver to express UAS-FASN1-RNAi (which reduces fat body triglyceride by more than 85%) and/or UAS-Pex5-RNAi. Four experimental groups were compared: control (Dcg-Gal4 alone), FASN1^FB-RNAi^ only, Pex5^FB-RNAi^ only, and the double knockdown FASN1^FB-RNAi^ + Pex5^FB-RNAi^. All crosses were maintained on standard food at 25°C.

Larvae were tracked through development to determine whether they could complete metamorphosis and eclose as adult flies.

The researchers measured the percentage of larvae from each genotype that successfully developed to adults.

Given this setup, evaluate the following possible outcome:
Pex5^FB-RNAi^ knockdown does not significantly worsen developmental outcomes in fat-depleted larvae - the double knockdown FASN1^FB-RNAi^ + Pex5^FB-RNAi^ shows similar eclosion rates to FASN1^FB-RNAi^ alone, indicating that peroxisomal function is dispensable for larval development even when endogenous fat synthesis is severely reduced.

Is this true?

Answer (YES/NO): NO